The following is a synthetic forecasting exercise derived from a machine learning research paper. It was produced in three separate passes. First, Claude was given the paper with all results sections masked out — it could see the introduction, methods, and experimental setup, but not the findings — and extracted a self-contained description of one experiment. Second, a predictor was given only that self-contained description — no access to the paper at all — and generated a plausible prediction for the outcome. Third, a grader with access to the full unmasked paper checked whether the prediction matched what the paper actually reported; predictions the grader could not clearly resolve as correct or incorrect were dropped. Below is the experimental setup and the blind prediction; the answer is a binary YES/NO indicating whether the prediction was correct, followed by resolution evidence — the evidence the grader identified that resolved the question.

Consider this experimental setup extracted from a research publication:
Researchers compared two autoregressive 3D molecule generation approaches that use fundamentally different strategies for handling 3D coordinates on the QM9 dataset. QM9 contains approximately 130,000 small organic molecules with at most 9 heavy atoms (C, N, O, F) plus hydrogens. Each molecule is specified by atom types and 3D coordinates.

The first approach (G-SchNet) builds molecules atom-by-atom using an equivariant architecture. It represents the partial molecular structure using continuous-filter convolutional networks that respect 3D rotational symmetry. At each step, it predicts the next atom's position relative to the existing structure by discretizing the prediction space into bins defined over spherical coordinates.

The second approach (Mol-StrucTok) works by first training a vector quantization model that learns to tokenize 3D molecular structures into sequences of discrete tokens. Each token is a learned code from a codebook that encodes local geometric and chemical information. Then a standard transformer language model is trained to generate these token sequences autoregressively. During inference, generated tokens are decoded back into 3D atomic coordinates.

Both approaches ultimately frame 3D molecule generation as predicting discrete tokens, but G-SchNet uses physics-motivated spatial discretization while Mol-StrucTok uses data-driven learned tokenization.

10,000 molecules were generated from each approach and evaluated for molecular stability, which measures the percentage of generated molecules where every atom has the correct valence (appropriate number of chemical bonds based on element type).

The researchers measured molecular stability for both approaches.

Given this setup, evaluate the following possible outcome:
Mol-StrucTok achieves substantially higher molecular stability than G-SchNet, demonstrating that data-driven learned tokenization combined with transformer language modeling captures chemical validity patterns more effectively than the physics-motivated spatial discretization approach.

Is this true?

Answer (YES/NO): YES